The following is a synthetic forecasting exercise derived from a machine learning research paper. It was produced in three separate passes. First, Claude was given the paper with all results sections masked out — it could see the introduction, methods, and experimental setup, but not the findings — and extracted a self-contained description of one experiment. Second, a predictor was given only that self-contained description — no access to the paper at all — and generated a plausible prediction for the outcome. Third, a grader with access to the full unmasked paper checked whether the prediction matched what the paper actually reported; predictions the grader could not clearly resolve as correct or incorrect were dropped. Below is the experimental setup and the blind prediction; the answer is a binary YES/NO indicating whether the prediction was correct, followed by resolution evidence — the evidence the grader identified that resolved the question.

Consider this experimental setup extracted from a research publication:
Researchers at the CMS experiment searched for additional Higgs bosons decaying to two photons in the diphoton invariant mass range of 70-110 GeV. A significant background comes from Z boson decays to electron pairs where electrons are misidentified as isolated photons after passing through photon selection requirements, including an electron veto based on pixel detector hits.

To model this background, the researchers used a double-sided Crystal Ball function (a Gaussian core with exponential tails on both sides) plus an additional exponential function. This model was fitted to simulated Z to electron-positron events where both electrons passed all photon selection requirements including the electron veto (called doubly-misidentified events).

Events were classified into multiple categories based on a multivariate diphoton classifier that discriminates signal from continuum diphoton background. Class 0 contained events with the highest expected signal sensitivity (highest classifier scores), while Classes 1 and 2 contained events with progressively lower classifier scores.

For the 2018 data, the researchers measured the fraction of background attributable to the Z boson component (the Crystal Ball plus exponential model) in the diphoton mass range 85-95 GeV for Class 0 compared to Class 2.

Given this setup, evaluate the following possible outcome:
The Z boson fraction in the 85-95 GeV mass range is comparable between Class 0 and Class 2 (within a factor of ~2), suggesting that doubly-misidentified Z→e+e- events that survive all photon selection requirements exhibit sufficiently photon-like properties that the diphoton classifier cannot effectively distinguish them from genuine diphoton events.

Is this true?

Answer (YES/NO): NO